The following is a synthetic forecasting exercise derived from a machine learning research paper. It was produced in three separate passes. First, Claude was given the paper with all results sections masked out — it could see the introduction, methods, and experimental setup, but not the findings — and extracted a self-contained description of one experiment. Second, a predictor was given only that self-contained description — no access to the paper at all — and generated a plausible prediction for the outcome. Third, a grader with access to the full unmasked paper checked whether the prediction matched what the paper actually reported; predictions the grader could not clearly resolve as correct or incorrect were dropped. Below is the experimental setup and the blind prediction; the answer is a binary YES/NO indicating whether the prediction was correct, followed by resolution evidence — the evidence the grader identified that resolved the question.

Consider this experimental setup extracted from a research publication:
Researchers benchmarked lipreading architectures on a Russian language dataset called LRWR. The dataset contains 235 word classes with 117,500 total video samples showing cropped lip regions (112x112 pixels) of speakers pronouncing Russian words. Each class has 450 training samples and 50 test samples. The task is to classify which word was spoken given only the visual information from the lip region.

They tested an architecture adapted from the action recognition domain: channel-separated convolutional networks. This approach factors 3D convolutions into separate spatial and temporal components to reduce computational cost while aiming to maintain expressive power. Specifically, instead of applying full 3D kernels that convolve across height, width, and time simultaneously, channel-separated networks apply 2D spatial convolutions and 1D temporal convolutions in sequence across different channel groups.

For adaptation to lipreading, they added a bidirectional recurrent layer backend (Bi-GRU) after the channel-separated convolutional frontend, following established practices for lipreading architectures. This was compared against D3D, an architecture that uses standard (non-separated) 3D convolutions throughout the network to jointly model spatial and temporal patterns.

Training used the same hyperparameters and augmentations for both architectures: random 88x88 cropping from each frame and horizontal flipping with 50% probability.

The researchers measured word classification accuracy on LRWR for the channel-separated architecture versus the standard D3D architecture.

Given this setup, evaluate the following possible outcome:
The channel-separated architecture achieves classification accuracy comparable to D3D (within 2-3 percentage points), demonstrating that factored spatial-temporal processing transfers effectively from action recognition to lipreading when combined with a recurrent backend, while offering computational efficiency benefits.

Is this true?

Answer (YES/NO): YES